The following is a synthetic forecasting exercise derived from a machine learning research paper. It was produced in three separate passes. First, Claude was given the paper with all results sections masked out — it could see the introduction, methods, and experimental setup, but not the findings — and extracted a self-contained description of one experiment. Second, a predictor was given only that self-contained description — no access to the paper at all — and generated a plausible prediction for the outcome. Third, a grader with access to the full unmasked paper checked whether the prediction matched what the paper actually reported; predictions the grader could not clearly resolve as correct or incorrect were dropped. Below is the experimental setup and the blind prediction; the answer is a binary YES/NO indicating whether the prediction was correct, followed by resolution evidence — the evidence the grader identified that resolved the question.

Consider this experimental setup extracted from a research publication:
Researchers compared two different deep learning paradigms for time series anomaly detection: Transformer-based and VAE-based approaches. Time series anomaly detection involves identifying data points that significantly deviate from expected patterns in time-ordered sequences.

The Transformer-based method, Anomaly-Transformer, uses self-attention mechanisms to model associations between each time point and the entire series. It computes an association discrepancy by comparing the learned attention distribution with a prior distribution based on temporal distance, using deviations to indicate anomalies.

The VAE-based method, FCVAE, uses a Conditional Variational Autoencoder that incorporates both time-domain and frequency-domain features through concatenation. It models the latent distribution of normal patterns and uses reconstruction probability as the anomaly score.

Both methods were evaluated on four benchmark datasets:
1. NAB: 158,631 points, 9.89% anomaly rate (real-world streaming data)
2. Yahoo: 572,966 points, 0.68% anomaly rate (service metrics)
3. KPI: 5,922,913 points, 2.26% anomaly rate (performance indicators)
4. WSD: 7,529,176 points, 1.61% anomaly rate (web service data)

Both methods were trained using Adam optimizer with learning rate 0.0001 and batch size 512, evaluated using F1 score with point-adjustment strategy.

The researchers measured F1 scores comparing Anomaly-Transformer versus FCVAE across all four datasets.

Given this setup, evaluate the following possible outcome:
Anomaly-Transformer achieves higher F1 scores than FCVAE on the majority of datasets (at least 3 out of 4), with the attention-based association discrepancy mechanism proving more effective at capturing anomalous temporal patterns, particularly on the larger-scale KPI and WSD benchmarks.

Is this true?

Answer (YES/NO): NO